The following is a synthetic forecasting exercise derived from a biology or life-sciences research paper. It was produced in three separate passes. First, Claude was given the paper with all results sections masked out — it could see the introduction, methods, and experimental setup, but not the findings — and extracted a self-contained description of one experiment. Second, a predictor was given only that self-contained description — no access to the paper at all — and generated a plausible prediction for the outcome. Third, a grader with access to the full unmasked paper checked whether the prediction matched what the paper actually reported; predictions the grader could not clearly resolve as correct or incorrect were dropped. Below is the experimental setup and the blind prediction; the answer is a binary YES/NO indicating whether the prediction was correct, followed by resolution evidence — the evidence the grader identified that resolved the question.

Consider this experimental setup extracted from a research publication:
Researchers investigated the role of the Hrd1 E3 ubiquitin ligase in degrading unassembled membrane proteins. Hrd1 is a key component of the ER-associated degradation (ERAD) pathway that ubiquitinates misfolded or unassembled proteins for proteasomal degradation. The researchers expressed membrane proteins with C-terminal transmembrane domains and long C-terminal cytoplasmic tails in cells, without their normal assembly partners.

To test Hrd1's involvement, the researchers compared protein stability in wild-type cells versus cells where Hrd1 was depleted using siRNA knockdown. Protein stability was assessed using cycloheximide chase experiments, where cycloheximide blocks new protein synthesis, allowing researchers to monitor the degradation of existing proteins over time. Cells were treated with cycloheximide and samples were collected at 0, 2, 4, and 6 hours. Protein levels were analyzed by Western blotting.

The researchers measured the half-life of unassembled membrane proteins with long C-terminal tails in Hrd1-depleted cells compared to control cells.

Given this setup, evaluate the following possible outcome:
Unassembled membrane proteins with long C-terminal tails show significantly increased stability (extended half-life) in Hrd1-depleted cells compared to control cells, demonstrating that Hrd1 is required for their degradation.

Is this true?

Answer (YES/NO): YES